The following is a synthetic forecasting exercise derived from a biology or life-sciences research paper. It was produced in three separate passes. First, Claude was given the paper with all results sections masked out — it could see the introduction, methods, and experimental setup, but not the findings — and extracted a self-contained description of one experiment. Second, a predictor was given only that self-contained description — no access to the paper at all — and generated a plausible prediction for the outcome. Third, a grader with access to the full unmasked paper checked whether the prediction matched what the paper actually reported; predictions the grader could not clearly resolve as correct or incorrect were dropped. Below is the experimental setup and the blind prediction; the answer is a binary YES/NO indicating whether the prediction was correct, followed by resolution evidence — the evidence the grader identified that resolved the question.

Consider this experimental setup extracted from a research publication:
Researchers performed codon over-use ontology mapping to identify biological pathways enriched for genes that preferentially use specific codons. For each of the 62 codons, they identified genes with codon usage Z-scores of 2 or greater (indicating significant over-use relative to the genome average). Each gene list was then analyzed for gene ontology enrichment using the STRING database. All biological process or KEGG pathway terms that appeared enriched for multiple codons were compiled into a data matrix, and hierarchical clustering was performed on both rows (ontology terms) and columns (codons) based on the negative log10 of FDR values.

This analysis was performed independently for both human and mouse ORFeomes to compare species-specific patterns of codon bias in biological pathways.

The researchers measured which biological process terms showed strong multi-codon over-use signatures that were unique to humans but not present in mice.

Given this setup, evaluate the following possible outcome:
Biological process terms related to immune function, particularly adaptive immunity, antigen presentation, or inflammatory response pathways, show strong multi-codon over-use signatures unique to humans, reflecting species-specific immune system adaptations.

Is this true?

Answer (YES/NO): NO